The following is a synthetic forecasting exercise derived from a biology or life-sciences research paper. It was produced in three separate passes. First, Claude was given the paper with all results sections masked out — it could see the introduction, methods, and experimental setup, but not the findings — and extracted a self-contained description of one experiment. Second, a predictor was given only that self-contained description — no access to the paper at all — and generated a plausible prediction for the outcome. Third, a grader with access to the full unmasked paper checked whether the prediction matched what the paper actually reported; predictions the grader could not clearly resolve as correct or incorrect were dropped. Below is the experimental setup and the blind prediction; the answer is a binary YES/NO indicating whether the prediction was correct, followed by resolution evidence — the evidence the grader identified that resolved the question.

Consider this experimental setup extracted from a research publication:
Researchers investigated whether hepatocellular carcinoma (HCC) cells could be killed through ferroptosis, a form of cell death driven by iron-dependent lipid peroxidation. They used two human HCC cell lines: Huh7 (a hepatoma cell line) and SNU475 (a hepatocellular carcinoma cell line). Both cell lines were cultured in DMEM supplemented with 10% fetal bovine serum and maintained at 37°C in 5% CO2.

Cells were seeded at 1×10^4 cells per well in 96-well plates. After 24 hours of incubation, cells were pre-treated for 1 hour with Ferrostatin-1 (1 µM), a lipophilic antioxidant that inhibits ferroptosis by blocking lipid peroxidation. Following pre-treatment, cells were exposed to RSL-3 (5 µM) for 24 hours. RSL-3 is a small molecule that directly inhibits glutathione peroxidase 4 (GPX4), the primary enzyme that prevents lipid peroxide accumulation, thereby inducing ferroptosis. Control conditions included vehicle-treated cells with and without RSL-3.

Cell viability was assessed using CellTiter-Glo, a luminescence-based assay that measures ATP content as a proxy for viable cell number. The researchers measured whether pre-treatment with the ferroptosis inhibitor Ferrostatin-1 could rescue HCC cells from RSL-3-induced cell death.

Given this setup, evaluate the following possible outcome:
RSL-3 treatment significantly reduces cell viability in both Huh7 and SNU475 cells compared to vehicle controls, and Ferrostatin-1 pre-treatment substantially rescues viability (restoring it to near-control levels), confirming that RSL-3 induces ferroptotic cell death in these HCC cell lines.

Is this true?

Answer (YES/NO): NO